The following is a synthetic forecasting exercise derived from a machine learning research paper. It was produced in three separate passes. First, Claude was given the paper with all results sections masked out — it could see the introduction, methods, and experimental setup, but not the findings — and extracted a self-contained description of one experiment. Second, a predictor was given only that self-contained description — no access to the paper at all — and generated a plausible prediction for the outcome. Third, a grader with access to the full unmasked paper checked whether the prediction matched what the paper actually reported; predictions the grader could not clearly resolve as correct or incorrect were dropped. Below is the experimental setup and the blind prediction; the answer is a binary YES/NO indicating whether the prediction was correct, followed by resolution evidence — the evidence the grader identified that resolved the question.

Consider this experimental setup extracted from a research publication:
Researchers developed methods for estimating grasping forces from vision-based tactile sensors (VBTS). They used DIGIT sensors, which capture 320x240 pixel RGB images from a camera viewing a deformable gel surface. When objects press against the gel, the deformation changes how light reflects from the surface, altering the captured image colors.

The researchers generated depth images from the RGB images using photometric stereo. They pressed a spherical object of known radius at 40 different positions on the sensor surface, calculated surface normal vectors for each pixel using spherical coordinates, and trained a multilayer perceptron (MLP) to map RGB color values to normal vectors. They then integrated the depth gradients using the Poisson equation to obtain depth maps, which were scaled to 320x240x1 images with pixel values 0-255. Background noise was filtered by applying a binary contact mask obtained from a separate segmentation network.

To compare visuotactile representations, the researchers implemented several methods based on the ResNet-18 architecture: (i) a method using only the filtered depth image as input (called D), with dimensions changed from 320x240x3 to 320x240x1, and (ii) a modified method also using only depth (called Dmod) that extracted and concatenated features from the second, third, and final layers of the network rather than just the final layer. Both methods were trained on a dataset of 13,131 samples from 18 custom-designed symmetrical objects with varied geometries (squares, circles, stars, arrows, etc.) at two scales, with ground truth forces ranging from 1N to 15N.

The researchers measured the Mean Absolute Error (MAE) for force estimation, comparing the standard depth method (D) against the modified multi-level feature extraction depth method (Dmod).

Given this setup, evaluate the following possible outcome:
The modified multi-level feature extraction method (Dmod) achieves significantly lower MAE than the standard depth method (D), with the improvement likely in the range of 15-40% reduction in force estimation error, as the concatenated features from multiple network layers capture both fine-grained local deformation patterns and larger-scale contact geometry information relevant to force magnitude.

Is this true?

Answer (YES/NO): NO